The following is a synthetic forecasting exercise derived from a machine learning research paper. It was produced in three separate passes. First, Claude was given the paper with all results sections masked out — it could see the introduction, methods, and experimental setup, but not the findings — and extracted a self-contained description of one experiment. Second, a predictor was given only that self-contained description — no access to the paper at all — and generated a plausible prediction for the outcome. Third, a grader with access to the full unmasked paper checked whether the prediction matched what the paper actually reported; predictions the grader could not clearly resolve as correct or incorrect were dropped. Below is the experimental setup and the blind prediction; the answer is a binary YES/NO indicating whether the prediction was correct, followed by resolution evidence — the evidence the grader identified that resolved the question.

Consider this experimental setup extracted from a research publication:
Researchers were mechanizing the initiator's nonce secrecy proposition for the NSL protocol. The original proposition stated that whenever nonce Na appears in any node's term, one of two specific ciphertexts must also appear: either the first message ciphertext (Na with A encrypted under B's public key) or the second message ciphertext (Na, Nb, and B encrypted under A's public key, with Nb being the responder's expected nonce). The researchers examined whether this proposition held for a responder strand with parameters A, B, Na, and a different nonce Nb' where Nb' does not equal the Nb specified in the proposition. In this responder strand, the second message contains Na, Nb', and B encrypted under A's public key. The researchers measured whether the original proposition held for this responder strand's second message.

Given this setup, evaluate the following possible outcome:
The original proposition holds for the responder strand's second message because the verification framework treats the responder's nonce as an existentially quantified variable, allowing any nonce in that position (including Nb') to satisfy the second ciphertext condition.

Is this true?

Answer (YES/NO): NO